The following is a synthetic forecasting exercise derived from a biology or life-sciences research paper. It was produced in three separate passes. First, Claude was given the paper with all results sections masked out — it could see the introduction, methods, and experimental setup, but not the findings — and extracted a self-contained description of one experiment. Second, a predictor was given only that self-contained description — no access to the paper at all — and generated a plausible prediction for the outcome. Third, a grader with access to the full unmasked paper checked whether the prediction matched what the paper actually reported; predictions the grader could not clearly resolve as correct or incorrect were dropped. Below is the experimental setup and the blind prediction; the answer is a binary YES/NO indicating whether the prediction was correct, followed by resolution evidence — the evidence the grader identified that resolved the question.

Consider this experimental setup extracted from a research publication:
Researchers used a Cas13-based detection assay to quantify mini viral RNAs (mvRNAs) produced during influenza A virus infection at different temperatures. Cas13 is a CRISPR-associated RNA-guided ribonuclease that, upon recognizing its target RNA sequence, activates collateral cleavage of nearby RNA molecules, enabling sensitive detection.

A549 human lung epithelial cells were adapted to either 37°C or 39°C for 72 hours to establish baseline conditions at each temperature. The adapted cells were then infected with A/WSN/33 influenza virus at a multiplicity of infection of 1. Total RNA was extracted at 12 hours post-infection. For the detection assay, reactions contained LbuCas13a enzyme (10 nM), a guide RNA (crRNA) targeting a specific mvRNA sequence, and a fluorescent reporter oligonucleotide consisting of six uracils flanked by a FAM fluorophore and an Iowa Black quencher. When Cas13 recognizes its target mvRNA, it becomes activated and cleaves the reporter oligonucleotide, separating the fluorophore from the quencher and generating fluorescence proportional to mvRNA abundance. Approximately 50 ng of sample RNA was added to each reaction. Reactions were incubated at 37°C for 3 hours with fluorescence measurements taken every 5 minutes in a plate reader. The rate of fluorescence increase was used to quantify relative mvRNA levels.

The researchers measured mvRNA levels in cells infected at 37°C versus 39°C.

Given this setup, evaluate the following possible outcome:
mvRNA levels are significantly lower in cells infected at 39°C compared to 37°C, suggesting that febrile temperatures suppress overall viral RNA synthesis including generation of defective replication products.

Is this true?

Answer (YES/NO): NO